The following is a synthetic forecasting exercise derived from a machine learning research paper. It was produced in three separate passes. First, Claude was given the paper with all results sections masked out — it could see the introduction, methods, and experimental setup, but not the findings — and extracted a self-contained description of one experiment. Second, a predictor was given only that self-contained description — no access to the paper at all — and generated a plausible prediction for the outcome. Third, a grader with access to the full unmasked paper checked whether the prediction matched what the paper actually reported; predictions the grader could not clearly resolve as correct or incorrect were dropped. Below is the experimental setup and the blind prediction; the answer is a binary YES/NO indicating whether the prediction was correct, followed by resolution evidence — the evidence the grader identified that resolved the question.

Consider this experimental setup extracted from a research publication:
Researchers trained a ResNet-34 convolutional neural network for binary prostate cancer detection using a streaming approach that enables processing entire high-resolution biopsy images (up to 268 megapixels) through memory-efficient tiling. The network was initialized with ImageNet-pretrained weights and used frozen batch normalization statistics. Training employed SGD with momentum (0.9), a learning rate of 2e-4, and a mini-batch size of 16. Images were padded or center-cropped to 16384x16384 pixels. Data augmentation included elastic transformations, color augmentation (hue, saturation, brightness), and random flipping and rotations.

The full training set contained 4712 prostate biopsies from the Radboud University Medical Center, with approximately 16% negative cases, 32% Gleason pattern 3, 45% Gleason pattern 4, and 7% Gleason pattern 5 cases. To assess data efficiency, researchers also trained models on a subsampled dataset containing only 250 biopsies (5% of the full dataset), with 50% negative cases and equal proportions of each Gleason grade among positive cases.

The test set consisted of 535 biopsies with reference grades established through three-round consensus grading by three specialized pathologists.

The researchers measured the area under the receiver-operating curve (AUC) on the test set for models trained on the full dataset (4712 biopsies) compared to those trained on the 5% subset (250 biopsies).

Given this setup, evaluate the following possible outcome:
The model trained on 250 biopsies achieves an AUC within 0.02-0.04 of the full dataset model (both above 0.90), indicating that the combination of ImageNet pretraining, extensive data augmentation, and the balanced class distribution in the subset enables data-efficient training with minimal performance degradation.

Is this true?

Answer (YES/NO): YES